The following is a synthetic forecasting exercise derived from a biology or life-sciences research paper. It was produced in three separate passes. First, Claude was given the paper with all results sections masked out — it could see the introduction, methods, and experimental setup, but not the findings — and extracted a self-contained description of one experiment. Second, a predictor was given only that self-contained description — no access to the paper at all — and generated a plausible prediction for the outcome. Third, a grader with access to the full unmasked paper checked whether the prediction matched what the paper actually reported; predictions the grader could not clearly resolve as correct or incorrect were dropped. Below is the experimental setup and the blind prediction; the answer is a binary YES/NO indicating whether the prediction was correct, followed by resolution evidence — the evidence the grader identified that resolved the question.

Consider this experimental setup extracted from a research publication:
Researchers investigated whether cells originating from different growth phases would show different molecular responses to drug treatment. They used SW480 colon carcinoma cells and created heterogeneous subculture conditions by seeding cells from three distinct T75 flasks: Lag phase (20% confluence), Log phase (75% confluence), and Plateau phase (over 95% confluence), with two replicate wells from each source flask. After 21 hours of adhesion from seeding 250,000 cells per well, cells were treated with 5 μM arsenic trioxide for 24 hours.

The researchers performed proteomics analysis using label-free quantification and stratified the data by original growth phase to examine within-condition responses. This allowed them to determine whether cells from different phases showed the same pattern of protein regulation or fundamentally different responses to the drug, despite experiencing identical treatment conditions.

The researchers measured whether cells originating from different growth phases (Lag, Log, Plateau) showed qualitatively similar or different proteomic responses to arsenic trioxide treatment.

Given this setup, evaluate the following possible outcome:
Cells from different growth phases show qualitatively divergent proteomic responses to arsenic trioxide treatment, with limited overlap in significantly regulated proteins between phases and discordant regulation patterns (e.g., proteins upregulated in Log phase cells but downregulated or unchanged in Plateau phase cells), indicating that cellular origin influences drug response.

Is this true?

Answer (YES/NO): YES